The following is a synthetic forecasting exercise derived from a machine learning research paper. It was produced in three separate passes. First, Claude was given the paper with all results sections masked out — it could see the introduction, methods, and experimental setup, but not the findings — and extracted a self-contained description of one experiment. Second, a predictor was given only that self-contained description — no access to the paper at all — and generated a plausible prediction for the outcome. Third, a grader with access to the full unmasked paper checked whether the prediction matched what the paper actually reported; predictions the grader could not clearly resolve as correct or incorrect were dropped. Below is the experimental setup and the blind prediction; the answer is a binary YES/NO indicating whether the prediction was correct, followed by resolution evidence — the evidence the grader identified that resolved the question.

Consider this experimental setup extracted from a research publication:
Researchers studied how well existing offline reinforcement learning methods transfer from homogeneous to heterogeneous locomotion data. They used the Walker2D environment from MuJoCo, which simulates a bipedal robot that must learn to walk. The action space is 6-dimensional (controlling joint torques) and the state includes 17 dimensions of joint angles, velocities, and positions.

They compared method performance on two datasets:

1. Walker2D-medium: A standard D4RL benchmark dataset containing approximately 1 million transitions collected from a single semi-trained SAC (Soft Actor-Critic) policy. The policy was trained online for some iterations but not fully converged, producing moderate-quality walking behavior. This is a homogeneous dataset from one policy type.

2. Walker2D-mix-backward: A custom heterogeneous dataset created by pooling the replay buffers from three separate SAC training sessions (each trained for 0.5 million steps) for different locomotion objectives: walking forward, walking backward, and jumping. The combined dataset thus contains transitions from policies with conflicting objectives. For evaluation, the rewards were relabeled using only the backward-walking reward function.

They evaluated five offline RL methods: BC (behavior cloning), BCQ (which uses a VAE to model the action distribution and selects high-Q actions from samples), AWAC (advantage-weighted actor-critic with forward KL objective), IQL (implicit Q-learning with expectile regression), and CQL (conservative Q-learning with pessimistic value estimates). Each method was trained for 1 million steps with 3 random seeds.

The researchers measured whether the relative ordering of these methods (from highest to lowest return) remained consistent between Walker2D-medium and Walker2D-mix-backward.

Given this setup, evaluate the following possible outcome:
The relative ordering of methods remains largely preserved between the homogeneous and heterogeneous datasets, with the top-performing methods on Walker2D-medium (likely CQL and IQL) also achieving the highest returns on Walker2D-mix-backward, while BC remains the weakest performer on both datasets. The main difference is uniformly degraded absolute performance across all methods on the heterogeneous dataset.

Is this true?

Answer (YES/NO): NO